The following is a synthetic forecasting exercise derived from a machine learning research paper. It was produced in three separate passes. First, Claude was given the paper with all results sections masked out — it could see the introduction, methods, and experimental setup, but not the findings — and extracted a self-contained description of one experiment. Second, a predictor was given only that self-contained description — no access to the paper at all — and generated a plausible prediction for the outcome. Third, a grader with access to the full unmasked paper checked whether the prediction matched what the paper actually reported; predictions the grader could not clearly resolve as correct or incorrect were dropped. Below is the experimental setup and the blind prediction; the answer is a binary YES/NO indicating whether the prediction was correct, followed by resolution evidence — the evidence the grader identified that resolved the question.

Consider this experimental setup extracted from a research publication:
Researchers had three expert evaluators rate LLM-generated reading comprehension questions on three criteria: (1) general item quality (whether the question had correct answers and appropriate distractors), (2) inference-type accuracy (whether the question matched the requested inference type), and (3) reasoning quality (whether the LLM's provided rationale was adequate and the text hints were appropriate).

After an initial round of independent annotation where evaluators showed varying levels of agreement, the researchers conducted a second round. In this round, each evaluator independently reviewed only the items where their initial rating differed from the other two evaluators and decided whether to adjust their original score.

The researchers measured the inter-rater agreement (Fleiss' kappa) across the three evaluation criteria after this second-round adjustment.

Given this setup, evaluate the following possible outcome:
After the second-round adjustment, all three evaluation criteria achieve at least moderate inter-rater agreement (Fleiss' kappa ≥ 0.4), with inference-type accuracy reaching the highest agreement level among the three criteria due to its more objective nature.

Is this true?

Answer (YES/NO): NO